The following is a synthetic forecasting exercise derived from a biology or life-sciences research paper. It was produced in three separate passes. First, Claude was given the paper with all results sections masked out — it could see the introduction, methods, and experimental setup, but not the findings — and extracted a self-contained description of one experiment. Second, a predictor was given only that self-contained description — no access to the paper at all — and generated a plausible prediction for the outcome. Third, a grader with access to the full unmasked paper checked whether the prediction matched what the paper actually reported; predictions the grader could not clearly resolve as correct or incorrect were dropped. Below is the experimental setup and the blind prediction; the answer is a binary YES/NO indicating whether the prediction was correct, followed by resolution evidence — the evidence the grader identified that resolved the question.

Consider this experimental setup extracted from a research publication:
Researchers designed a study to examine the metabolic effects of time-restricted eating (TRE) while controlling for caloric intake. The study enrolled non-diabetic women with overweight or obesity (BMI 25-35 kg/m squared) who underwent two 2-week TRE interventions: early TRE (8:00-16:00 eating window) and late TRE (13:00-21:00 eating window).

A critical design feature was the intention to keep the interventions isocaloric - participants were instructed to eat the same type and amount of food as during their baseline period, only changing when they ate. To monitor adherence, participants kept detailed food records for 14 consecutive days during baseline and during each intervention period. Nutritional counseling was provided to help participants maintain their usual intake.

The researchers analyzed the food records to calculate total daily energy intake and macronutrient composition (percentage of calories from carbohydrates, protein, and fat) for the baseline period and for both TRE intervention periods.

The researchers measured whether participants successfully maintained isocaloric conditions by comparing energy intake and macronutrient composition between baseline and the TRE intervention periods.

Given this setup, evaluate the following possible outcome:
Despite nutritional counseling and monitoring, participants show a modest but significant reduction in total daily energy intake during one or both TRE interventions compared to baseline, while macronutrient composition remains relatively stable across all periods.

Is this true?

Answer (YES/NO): YES